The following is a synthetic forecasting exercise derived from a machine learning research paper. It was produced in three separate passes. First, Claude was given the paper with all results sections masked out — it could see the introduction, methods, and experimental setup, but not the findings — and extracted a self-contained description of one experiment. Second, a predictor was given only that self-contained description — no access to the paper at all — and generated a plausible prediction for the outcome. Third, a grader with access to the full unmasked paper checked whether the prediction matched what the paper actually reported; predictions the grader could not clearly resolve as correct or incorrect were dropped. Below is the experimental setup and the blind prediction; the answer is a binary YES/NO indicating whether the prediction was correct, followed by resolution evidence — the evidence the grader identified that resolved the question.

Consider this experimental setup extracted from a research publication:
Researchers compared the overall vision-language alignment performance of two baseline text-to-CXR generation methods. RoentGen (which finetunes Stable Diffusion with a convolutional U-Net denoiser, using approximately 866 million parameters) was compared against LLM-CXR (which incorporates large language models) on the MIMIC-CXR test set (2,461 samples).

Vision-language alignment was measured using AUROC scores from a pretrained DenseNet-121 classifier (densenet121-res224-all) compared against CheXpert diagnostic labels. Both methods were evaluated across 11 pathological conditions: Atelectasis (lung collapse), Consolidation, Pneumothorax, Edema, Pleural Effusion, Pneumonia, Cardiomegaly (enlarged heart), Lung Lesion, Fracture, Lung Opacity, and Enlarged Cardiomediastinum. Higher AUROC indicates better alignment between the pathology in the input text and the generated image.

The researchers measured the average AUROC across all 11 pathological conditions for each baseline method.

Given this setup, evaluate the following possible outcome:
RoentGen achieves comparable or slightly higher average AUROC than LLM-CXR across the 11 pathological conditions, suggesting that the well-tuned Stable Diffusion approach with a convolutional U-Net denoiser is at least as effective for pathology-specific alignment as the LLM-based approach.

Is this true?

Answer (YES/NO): NO